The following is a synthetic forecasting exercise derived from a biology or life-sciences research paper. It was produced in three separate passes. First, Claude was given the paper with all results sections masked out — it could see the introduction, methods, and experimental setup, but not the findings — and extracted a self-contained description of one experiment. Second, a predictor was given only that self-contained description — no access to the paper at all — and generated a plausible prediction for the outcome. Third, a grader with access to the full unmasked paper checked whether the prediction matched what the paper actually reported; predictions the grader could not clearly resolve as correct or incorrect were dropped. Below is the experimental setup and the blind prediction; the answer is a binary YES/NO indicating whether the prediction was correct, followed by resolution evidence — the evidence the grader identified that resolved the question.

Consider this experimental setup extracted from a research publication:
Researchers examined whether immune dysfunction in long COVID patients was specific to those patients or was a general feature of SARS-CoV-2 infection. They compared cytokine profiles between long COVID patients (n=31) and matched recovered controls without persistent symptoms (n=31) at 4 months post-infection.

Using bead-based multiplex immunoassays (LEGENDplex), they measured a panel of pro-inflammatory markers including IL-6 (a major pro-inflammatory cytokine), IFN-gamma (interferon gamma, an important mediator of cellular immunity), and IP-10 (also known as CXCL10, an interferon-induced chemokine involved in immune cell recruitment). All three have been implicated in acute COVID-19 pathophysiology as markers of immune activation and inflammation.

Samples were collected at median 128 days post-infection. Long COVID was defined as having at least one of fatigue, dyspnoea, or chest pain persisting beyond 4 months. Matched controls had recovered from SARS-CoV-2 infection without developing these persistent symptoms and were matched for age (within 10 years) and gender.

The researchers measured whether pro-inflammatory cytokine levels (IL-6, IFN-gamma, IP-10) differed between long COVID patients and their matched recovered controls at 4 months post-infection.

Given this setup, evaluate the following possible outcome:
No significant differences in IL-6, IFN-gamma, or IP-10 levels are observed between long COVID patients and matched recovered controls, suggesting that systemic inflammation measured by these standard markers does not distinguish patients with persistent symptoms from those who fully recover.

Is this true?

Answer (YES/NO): YES